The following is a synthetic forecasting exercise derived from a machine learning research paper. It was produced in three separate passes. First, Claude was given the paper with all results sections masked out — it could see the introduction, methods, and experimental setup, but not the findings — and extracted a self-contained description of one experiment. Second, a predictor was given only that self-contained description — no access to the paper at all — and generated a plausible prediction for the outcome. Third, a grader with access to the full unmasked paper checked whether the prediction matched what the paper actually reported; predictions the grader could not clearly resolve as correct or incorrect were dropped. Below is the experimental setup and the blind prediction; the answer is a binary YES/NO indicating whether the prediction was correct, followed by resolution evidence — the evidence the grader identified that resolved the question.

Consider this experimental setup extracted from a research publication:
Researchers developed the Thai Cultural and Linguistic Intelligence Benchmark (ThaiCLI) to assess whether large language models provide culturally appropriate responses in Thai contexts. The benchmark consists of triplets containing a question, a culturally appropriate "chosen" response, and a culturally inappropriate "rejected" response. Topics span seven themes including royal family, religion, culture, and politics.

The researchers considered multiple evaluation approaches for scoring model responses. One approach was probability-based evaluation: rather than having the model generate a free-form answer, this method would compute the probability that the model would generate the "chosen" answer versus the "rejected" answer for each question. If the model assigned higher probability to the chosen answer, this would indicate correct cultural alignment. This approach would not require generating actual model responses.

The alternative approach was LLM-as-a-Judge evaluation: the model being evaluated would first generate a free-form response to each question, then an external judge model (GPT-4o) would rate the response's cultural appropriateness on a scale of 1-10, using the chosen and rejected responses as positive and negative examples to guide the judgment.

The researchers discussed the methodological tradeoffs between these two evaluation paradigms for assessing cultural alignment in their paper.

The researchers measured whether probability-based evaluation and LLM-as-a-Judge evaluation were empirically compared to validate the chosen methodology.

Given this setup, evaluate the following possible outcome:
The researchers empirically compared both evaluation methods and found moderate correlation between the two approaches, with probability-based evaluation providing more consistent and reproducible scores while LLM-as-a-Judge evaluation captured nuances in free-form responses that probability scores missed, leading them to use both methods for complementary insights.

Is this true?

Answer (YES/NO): NO